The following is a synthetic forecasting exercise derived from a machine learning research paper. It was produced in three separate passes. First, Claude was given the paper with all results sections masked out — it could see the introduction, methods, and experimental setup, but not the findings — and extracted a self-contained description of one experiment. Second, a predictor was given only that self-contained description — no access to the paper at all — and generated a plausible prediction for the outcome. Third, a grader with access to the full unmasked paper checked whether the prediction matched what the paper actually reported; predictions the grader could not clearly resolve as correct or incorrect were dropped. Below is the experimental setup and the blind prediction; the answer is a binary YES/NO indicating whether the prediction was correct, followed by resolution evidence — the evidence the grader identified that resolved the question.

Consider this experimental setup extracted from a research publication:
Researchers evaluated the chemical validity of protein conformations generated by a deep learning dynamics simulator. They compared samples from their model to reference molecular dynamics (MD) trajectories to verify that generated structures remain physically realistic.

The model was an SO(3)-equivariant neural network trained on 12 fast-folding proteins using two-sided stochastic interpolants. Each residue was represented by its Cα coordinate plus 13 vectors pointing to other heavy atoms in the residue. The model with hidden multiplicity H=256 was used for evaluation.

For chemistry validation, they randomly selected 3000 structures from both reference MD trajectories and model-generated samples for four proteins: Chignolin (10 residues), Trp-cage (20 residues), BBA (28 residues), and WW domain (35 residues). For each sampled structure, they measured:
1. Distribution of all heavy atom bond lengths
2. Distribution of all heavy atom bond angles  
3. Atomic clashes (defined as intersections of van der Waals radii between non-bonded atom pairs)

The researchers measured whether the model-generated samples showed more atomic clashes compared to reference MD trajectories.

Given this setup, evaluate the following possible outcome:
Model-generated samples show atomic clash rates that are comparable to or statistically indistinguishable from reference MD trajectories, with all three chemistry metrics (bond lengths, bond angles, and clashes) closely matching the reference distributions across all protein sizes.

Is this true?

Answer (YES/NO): NO